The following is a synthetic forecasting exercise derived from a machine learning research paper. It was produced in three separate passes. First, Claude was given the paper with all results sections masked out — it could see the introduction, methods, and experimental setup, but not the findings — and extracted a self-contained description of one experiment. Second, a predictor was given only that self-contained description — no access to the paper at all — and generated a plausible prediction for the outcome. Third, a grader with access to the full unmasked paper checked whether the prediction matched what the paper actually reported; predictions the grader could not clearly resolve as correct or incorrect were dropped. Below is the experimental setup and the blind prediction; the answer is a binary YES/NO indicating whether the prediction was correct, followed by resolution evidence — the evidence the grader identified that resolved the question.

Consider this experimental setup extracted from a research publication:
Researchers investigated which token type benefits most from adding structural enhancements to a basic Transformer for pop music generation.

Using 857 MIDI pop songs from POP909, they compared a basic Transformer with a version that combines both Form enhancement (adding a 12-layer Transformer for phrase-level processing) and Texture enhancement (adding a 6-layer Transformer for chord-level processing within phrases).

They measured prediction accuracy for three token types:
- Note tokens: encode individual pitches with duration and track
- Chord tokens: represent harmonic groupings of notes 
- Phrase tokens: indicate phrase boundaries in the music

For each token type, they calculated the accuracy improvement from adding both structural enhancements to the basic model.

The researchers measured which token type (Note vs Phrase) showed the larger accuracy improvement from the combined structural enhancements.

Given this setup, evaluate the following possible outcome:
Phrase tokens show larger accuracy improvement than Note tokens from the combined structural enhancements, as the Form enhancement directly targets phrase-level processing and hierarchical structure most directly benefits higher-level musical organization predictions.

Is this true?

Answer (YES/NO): NO